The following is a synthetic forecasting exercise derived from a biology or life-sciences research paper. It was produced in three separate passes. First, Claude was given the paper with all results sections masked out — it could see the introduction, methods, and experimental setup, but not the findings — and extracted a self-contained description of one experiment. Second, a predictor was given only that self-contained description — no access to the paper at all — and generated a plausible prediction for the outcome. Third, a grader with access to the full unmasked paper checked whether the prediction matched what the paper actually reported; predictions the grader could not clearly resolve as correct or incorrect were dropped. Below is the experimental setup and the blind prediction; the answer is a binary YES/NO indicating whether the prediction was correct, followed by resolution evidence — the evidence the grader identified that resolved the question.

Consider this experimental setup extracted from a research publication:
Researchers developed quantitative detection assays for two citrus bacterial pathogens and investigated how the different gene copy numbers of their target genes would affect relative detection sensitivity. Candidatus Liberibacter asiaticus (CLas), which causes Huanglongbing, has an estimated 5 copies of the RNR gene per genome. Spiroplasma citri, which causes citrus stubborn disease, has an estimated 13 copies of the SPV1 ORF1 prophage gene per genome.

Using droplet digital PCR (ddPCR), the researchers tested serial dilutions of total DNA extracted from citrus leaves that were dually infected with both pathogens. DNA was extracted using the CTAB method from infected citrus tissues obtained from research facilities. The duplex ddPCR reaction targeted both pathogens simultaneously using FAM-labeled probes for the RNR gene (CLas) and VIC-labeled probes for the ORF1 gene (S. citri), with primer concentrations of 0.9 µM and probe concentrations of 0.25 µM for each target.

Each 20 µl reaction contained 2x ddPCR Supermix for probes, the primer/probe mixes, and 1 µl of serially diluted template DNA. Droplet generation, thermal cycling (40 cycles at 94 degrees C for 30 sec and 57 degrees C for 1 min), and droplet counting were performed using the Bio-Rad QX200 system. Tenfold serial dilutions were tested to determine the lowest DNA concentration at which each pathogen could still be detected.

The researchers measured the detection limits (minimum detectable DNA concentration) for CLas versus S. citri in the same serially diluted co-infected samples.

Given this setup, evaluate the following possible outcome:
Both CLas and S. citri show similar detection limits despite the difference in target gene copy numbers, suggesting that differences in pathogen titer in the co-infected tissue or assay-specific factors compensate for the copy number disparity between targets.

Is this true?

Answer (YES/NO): NO